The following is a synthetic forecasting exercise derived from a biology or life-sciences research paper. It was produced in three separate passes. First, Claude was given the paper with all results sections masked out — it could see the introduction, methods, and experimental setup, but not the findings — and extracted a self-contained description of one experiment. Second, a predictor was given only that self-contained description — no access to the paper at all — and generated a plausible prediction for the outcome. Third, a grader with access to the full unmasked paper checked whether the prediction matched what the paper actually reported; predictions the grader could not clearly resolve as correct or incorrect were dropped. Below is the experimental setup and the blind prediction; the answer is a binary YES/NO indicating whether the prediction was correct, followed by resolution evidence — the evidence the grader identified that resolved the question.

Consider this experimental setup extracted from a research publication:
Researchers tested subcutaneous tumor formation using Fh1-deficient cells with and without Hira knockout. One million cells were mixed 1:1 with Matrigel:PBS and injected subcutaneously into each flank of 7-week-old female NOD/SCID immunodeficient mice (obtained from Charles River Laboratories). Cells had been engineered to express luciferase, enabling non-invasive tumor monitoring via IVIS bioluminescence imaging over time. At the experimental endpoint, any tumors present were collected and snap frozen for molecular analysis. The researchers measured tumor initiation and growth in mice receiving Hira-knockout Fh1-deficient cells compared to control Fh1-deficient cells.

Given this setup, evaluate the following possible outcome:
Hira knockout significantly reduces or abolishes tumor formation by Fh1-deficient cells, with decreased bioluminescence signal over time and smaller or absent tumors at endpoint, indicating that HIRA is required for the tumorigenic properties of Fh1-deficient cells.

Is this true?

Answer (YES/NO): NO